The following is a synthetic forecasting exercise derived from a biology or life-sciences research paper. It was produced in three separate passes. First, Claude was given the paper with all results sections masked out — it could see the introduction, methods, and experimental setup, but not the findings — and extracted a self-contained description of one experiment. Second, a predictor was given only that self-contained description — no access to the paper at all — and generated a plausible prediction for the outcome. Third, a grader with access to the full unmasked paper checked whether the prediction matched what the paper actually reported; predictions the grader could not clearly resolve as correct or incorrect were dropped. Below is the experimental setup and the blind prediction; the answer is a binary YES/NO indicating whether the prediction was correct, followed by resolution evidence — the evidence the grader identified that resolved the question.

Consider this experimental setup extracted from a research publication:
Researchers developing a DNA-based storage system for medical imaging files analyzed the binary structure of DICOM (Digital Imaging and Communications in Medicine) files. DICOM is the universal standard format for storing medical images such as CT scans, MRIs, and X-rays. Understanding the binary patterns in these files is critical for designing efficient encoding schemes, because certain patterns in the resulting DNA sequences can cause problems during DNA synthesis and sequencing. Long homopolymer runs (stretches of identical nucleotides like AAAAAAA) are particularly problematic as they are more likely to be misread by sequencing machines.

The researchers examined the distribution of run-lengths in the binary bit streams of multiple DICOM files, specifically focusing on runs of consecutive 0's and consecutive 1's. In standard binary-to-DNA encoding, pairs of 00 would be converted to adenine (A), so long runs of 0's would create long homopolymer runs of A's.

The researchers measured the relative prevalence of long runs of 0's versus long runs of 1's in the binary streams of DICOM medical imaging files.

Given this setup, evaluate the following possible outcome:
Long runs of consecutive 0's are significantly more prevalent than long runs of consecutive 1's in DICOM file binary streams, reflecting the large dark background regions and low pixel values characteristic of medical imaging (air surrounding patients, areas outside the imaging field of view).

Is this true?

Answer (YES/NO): YES